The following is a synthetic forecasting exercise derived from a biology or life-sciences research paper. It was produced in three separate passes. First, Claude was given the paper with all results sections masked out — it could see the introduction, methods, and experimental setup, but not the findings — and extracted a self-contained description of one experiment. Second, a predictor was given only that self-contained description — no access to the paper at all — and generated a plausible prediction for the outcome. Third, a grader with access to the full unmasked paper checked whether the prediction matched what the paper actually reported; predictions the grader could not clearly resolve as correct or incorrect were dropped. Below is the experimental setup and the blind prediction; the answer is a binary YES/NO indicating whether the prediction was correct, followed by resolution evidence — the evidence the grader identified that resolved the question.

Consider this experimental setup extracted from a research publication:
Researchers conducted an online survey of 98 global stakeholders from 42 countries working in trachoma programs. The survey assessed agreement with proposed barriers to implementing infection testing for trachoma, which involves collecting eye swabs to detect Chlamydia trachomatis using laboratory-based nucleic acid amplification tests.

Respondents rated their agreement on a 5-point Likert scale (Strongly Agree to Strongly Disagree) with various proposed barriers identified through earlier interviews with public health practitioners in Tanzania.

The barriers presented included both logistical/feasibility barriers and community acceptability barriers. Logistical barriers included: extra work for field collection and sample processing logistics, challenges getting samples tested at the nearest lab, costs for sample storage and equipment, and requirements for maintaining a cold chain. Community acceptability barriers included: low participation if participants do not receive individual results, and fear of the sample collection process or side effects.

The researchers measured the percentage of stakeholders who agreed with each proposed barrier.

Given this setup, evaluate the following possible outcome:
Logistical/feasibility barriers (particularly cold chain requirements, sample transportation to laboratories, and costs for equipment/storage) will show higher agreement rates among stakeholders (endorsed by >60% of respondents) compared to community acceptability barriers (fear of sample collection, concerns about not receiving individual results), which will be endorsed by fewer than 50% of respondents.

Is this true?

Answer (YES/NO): NO